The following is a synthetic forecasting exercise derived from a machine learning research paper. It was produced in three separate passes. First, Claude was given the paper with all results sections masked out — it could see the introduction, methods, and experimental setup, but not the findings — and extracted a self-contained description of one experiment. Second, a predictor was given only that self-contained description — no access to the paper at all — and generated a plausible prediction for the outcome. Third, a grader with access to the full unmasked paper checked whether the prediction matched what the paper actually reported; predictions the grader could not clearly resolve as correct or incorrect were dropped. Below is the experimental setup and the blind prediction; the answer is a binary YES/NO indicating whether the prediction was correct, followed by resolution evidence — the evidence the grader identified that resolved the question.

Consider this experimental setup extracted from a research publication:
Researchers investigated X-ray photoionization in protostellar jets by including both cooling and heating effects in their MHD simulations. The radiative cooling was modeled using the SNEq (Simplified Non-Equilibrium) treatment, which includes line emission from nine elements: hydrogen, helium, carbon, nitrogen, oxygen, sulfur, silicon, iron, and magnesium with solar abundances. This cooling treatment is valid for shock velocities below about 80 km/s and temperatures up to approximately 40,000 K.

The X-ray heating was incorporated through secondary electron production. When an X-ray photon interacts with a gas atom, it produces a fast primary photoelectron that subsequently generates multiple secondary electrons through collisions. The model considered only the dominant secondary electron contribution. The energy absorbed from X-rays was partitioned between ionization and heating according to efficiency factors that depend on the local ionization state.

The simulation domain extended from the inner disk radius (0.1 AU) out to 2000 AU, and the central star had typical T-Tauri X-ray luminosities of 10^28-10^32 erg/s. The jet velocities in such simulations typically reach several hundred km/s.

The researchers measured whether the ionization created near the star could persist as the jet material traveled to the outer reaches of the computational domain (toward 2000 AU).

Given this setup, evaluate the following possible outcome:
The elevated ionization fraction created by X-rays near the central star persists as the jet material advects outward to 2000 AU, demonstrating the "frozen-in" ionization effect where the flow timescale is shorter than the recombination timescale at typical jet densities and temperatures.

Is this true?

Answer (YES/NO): YES